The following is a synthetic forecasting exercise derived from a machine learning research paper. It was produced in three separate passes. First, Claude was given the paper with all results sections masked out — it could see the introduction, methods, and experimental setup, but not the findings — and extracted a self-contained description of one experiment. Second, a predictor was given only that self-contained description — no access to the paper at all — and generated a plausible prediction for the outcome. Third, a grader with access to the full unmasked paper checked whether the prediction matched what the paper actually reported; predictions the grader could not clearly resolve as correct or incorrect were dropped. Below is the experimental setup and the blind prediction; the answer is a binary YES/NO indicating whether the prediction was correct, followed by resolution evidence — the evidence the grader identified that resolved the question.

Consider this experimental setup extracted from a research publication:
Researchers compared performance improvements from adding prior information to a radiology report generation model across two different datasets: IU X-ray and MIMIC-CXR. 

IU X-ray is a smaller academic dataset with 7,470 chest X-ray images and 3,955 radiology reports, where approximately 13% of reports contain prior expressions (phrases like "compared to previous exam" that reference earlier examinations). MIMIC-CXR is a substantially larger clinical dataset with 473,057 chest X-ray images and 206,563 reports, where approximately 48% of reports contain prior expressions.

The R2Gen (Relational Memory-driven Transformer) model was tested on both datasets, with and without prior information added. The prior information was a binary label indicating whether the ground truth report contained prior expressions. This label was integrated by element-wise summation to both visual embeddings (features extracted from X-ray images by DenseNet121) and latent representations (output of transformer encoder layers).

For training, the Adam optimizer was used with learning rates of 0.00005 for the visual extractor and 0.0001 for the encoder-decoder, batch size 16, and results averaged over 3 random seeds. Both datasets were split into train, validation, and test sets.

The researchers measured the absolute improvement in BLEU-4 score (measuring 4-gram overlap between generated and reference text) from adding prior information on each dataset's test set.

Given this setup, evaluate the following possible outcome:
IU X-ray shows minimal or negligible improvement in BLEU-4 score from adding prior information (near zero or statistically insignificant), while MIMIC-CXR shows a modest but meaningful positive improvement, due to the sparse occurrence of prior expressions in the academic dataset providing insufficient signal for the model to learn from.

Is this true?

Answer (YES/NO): NO